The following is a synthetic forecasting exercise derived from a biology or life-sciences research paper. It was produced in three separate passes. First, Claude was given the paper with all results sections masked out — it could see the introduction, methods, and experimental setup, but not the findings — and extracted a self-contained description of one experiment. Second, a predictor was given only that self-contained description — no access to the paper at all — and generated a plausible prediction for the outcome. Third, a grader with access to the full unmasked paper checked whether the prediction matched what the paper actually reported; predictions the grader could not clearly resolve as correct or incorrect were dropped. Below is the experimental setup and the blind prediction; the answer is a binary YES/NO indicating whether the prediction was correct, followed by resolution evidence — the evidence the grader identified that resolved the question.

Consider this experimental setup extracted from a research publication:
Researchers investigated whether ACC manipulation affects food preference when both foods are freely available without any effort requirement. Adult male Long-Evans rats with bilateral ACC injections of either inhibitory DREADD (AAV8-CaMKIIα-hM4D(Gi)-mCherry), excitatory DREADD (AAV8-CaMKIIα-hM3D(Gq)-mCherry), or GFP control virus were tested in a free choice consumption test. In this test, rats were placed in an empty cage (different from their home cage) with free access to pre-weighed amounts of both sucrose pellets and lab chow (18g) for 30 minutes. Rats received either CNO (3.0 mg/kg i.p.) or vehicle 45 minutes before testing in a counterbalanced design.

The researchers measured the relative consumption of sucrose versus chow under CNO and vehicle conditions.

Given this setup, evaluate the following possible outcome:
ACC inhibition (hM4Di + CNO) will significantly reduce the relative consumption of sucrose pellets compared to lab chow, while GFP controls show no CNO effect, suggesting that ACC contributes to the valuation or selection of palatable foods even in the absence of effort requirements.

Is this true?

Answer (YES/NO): NO